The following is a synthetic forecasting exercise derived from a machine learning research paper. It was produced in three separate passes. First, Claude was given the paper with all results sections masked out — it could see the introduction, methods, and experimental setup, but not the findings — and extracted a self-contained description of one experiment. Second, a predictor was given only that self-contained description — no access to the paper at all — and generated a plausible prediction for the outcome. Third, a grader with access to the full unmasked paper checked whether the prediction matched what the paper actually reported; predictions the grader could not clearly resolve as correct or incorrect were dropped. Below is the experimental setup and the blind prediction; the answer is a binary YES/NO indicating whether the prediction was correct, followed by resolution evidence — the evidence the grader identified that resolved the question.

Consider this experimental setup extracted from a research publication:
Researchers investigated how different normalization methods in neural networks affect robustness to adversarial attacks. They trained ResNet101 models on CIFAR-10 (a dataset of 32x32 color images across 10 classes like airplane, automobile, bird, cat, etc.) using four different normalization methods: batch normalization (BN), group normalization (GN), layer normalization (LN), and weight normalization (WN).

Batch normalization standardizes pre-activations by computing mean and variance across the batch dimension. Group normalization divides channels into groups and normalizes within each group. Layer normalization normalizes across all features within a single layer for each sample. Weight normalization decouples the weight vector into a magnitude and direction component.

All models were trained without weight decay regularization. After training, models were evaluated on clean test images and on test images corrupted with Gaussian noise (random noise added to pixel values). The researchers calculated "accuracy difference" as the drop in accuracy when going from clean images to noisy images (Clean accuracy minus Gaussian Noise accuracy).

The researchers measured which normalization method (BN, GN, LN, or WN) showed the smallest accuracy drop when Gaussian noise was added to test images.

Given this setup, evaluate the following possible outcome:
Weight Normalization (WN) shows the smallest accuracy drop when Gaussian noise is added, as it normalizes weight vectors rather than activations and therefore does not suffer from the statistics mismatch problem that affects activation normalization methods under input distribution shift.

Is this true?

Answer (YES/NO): NO